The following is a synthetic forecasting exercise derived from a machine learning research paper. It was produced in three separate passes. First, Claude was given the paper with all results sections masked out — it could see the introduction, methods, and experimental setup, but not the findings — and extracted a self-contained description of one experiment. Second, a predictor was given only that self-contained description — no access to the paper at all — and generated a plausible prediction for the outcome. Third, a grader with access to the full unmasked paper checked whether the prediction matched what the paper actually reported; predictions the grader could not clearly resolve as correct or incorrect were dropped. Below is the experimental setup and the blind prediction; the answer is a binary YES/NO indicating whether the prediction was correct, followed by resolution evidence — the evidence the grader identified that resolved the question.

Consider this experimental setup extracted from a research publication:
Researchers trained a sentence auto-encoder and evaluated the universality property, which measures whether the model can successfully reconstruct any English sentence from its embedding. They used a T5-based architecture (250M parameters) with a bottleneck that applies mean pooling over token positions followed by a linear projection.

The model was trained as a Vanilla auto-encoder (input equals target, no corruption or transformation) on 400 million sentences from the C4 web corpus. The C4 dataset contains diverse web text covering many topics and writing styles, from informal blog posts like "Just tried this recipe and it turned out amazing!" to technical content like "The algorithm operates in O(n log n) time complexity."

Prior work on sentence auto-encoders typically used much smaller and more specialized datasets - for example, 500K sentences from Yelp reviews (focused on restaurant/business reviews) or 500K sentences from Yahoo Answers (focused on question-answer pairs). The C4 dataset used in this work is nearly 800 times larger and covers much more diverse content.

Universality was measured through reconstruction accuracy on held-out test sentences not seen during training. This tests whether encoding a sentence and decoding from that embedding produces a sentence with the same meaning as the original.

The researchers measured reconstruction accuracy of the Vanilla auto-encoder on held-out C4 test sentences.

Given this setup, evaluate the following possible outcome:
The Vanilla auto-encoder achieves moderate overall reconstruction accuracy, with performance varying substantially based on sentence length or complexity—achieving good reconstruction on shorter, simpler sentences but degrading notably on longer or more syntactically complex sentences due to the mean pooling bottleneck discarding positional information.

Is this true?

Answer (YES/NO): NO